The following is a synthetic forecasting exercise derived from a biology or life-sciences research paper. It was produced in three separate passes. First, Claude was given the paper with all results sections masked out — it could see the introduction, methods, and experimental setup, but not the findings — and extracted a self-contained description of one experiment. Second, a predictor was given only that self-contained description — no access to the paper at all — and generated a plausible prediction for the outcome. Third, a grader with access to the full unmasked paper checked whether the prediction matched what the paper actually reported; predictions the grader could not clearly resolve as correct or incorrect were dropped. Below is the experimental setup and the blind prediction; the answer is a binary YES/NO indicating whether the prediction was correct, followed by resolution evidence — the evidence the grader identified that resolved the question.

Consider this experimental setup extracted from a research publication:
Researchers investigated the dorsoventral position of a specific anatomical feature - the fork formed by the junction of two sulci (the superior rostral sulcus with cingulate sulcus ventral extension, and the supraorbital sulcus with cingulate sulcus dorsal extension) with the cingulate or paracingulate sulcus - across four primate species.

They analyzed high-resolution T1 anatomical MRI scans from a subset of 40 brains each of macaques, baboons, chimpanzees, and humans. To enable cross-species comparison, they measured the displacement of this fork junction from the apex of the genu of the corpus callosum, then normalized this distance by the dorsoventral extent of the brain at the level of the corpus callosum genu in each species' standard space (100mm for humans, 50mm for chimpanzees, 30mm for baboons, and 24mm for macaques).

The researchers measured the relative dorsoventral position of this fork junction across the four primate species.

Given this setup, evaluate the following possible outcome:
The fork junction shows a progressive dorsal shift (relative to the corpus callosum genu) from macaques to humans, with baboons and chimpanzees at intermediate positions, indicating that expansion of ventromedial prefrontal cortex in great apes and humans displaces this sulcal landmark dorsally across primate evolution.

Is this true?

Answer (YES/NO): NO